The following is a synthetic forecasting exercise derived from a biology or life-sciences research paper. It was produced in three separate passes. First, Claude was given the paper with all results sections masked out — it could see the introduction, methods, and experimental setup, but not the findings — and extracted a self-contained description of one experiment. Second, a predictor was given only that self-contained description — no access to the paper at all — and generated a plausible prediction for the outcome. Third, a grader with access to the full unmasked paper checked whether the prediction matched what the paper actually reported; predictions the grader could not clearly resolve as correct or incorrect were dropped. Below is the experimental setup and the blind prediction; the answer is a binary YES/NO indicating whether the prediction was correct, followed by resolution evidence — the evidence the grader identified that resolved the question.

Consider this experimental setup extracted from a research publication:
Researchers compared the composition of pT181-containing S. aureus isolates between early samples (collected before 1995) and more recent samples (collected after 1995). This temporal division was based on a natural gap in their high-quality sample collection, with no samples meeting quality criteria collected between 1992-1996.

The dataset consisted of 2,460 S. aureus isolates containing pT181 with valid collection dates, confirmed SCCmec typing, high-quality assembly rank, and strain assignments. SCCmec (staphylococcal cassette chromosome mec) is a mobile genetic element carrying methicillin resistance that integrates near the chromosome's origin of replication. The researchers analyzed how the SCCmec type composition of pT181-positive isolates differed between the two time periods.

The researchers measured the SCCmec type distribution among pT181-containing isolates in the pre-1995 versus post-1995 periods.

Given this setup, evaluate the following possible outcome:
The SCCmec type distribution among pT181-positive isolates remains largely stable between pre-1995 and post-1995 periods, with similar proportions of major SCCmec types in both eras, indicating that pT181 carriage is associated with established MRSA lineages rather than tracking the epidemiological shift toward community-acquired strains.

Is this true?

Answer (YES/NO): NO